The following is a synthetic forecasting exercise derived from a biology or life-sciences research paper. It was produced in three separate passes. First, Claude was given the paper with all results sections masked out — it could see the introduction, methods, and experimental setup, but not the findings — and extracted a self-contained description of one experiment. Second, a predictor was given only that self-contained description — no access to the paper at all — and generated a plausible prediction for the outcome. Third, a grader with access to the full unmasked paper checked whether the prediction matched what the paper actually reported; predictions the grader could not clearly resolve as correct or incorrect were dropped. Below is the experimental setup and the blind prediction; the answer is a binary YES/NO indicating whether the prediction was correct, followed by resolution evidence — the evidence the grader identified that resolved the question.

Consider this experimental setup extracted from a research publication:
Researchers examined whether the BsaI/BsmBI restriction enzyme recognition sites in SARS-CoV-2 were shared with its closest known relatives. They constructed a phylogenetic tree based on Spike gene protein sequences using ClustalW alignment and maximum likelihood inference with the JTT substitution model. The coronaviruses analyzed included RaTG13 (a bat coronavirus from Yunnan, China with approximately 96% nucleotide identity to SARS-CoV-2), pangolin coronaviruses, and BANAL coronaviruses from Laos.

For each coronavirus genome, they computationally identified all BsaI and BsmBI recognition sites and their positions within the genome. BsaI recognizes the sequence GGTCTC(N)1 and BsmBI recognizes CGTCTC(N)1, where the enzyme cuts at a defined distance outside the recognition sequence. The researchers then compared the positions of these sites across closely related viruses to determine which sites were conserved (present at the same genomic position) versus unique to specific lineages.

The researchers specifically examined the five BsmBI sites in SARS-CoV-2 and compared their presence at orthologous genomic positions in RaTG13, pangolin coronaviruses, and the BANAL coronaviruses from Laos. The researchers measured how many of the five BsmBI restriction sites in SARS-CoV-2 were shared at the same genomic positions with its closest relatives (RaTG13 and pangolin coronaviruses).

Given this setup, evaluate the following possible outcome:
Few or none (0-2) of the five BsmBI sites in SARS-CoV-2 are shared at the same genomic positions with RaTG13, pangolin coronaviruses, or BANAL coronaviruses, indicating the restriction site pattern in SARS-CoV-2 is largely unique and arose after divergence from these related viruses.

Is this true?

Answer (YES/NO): YES